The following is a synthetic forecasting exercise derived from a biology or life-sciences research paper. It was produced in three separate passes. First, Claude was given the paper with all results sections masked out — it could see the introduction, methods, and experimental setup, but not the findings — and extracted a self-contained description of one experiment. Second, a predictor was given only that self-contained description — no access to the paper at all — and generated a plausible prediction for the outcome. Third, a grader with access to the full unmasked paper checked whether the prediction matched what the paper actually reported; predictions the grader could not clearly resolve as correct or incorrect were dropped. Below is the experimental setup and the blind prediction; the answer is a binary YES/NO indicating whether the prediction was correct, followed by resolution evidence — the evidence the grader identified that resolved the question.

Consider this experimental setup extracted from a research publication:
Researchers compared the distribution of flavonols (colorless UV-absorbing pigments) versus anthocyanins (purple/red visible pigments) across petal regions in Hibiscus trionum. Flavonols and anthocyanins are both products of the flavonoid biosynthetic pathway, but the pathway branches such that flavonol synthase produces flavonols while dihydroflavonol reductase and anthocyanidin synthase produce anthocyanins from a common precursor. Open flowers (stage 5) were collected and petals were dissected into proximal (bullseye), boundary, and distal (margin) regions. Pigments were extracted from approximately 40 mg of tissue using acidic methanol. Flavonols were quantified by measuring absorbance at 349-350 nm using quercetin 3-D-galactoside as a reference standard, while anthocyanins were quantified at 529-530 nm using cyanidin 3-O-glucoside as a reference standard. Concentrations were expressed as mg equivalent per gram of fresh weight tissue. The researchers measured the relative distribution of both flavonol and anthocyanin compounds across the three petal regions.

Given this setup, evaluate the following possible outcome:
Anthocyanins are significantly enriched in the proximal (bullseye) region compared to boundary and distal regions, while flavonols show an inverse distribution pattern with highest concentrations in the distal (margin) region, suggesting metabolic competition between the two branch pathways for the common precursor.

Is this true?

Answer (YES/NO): YES